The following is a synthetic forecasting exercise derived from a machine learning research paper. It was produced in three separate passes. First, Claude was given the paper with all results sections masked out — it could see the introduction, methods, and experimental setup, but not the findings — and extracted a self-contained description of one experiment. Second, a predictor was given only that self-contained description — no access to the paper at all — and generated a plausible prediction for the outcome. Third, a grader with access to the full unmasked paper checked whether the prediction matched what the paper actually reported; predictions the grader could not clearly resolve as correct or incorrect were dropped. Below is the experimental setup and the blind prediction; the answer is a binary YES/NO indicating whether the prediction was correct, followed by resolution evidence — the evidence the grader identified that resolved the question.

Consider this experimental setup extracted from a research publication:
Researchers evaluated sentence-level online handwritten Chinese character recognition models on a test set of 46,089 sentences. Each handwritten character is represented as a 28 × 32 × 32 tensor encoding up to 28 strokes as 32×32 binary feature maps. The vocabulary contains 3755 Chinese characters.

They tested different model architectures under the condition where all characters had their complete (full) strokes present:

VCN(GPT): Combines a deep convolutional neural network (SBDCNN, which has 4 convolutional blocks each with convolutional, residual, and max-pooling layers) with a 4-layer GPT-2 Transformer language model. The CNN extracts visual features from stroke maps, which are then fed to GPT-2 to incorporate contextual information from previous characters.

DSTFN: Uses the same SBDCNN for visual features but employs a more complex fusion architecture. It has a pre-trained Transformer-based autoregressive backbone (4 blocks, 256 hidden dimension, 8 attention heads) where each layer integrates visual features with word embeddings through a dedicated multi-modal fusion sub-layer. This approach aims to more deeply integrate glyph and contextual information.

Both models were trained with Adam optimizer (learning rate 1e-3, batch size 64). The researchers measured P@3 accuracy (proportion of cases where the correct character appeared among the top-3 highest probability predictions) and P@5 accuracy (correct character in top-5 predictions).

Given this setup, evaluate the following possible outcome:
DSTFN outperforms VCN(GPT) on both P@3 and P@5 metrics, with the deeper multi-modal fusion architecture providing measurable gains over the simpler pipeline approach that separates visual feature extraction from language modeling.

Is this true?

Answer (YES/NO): NO